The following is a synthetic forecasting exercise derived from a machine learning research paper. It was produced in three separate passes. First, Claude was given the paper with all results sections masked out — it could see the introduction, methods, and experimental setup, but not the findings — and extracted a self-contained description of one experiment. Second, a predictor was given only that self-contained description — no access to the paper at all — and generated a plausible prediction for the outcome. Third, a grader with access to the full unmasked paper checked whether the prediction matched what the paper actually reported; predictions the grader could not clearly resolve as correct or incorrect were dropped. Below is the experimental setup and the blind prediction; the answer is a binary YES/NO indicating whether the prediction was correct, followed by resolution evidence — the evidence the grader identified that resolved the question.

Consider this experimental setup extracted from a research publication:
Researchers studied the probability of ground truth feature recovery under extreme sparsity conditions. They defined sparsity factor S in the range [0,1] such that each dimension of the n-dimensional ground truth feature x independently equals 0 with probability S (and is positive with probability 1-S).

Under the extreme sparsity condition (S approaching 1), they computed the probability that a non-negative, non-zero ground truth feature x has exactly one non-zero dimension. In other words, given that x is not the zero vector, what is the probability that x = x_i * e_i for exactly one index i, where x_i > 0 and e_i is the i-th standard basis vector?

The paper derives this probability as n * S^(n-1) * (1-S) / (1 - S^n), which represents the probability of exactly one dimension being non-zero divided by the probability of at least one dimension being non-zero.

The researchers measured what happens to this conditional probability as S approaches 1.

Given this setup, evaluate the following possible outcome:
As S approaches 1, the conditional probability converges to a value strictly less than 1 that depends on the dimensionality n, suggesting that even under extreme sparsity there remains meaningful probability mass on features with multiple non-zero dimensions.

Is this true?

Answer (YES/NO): NO